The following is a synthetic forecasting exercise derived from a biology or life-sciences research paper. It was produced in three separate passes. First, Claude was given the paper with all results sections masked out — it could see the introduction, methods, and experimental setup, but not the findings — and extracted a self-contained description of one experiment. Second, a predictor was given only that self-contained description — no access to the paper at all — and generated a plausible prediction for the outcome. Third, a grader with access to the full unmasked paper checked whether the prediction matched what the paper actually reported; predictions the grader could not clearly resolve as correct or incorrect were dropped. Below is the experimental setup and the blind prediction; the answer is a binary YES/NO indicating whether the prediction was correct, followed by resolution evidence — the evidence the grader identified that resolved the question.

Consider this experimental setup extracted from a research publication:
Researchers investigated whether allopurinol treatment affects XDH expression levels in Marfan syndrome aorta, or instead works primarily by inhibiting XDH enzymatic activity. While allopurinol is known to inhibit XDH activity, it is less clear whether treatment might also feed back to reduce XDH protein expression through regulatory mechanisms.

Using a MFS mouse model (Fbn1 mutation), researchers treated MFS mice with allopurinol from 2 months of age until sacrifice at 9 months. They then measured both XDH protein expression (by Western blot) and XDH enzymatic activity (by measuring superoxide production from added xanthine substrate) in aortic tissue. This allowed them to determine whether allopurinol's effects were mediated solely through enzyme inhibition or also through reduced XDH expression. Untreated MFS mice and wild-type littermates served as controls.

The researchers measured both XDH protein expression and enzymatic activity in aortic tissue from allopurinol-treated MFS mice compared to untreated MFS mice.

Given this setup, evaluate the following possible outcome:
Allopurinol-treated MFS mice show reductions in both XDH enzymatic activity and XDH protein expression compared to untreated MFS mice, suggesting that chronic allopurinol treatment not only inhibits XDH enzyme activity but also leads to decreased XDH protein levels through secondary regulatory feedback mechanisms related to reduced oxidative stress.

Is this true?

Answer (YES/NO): NO